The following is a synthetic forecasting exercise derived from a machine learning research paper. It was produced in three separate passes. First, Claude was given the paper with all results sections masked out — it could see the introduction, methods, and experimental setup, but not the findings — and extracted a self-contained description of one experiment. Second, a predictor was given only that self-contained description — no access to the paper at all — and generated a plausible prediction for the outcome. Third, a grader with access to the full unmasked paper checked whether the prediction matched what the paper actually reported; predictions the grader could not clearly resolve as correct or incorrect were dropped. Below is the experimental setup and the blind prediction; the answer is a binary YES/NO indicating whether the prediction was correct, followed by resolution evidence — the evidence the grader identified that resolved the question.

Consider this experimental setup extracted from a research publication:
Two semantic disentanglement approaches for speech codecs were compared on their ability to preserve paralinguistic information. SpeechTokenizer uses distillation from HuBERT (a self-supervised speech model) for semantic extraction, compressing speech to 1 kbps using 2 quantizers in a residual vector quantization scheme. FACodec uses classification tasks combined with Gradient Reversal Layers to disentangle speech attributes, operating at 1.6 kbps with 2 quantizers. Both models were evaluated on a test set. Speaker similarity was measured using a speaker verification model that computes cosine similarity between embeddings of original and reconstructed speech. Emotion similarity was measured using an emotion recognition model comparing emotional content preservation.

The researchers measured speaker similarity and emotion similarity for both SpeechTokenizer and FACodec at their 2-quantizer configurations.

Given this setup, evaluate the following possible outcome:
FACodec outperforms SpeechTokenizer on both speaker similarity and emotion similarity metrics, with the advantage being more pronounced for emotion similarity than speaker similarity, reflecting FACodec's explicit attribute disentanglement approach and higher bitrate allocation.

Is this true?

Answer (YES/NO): NO